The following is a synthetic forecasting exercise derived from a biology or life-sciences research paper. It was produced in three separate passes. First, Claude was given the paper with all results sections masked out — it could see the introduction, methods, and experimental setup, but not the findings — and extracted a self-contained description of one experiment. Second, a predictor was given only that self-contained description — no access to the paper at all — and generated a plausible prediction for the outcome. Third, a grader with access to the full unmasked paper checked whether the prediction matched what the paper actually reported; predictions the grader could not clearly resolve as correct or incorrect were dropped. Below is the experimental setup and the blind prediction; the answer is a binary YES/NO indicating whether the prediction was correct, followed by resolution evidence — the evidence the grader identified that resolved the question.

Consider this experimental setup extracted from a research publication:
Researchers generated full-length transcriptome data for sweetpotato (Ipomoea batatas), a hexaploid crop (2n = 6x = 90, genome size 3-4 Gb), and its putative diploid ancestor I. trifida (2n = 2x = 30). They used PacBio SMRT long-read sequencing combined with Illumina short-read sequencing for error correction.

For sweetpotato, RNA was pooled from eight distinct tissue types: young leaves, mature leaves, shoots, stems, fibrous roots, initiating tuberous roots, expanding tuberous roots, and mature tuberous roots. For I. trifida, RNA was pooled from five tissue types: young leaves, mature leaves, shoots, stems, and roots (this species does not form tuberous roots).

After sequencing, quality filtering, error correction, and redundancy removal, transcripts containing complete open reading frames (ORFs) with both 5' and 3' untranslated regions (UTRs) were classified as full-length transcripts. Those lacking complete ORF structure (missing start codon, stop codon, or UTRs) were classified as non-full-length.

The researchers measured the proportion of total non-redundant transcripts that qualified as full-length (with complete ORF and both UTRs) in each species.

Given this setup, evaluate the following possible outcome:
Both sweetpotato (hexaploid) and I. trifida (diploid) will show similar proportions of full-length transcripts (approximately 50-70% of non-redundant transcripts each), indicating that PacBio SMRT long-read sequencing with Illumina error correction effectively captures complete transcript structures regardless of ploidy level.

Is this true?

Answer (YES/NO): YES